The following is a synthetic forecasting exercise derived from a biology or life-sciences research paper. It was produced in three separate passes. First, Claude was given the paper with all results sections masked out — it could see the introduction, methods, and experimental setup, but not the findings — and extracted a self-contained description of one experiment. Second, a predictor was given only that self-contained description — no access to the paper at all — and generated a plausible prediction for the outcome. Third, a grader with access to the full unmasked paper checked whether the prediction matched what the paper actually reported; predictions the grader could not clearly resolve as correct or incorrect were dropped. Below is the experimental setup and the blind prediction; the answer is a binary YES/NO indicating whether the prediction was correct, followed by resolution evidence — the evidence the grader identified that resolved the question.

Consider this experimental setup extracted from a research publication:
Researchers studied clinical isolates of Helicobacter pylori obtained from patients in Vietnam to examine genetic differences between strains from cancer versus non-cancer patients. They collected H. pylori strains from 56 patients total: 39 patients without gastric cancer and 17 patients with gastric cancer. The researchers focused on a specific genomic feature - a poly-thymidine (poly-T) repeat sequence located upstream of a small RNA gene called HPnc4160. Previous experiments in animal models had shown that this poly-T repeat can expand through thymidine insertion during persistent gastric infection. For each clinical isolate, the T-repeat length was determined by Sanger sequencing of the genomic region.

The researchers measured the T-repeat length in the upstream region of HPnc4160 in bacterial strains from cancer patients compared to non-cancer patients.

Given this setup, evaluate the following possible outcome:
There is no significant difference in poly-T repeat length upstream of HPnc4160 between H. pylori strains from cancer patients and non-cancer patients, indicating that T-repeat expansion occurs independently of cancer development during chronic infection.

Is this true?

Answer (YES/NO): NO